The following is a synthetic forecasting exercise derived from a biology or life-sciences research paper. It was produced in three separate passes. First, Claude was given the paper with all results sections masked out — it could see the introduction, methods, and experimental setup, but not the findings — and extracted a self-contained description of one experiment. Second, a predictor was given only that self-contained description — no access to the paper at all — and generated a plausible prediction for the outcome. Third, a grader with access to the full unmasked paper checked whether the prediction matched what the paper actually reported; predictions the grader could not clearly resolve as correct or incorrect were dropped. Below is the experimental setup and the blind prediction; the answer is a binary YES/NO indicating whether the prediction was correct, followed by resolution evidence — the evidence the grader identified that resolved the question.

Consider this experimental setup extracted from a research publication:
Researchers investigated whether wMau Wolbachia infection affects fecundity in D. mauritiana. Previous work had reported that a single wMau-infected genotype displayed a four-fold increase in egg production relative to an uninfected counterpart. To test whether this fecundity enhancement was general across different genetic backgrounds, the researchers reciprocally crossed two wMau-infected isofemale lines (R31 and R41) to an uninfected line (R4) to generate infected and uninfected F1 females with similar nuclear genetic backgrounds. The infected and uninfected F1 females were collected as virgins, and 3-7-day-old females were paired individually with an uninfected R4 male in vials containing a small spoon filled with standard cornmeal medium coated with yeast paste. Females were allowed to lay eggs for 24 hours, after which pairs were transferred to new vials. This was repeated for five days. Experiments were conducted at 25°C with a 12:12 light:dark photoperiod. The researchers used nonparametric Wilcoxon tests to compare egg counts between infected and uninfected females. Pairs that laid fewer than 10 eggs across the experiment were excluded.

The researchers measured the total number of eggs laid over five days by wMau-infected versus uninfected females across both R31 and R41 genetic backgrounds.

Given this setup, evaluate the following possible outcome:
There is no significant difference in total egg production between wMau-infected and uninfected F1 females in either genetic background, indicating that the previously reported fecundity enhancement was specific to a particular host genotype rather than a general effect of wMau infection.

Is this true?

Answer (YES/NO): YES